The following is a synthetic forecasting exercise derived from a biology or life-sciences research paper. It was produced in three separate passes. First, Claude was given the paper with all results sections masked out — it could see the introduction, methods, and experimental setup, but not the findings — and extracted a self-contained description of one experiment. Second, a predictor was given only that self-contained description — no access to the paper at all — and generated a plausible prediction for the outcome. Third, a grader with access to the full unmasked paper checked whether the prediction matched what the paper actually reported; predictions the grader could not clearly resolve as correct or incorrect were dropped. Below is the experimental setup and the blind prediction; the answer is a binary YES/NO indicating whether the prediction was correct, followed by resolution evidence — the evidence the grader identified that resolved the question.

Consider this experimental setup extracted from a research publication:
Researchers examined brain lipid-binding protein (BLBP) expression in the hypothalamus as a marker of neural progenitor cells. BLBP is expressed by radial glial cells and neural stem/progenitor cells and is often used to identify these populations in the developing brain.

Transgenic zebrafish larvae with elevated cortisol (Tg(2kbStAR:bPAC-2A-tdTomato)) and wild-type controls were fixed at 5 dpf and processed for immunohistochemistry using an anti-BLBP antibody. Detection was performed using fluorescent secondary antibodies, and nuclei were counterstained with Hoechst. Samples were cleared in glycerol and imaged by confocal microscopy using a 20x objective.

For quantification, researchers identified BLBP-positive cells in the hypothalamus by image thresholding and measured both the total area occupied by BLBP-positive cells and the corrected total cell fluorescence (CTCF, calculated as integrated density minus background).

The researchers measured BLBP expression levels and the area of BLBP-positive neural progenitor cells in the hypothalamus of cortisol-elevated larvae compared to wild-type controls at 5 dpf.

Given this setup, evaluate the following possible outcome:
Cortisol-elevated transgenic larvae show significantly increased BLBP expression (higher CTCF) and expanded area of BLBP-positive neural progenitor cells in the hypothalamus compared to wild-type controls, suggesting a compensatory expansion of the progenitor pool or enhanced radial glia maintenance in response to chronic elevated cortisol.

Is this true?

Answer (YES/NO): YES